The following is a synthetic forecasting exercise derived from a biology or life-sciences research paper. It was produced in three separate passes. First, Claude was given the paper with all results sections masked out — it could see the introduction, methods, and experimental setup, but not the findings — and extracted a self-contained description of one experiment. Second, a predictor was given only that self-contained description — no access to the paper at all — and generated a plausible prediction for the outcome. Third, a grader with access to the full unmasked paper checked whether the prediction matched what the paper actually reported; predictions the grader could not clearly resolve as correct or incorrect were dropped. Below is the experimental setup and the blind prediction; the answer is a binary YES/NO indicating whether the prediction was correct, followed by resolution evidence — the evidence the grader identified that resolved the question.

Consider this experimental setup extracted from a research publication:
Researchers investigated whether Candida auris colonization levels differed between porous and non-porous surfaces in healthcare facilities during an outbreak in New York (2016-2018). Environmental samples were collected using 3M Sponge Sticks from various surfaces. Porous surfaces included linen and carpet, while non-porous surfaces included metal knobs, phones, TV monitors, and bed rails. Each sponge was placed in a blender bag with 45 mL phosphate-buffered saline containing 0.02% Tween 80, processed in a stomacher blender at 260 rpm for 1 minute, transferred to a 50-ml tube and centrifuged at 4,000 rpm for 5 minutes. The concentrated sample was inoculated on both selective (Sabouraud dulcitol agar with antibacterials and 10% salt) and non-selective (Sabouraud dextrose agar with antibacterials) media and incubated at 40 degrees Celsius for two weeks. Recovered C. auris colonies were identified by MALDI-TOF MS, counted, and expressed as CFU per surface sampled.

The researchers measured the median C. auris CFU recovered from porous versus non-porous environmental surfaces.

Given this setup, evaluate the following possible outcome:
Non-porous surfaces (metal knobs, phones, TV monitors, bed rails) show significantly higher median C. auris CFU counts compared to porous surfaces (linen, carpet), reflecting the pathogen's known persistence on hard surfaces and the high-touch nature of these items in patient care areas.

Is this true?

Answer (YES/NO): NO